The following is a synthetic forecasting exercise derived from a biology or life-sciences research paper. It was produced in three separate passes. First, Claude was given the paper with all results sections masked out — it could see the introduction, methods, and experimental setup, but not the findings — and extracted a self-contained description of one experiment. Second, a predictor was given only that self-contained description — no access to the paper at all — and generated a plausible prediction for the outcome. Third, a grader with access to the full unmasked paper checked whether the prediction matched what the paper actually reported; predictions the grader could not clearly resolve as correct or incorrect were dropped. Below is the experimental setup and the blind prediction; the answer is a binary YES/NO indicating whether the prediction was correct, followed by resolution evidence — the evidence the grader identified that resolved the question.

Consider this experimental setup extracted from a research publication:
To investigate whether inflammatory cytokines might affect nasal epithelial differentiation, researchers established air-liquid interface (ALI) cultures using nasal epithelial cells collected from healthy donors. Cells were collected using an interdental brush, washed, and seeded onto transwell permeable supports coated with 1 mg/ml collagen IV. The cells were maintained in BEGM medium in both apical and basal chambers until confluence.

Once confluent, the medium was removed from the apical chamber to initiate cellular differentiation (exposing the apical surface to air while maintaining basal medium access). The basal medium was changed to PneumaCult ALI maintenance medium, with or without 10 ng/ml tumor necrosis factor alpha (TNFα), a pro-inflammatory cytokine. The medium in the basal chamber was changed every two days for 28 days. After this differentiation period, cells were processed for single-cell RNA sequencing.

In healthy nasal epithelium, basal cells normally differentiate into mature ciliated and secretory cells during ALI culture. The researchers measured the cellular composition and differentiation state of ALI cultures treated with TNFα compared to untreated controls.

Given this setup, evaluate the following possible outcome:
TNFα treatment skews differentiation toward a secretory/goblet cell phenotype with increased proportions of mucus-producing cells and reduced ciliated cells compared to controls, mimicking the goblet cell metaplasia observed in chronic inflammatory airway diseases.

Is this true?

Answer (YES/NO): NO